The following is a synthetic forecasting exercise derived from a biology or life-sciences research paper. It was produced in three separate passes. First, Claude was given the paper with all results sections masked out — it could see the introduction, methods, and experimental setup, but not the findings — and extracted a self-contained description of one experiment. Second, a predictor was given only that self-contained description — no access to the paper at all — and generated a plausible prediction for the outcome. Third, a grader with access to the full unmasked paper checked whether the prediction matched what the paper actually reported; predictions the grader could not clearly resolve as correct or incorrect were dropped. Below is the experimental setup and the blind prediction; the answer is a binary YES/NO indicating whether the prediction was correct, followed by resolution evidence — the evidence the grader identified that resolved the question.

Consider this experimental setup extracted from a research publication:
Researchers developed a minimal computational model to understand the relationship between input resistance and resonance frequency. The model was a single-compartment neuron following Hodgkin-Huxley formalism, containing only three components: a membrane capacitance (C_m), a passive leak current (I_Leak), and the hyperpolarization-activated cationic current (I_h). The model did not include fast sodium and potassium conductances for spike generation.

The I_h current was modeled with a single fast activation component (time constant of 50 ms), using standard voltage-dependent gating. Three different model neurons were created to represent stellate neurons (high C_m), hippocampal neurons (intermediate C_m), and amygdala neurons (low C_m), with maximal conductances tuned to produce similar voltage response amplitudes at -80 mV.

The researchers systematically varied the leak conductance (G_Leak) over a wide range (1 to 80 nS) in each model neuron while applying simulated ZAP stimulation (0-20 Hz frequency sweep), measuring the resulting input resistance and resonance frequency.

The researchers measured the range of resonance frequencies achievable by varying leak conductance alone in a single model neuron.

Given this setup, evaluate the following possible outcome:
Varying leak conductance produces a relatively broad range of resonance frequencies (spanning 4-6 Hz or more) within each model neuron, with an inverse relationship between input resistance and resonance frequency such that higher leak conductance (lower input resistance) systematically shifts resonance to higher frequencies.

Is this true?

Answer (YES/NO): YES